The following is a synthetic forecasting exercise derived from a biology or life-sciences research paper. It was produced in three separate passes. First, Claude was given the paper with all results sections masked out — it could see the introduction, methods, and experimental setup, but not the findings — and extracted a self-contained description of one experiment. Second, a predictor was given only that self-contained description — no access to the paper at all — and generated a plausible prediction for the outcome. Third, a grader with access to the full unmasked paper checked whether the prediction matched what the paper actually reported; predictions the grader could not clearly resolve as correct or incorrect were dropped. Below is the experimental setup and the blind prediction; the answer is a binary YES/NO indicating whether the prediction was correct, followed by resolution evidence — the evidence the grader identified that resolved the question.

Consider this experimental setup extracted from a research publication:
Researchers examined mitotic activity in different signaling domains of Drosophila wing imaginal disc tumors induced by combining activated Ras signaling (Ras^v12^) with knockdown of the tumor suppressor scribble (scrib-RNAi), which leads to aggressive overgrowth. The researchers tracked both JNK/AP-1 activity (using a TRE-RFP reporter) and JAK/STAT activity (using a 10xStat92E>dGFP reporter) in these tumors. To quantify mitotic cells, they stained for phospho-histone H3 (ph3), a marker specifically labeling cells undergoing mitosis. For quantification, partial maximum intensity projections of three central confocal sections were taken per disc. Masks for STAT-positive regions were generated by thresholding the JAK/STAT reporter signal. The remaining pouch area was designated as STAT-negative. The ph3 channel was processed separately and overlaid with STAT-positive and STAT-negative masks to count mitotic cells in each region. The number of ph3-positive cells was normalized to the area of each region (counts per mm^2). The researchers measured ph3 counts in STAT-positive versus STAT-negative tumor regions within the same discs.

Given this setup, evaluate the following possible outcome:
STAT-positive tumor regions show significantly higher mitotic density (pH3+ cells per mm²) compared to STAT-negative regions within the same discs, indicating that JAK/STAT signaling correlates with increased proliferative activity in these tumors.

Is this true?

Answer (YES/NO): YES